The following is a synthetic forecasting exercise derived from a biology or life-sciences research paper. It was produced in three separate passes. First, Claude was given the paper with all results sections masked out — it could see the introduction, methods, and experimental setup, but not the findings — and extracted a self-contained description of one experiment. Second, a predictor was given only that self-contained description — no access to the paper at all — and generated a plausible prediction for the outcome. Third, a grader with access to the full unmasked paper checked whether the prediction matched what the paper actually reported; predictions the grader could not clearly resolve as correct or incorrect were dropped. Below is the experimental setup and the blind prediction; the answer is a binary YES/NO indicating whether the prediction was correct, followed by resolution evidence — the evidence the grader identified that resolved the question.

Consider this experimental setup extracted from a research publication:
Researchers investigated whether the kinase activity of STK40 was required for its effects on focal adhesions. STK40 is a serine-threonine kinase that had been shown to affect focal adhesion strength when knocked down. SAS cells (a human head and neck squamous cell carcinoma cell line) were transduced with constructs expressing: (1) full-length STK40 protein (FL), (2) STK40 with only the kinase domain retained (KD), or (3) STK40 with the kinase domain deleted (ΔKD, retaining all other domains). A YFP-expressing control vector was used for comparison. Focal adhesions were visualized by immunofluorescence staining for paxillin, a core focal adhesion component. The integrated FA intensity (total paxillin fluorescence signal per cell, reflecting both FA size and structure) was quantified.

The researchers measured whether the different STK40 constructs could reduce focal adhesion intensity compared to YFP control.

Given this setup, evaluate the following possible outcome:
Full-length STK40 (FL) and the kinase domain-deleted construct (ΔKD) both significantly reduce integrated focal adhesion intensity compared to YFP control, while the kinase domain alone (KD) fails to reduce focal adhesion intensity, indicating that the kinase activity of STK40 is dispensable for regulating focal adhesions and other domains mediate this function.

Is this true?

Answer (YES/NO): YES